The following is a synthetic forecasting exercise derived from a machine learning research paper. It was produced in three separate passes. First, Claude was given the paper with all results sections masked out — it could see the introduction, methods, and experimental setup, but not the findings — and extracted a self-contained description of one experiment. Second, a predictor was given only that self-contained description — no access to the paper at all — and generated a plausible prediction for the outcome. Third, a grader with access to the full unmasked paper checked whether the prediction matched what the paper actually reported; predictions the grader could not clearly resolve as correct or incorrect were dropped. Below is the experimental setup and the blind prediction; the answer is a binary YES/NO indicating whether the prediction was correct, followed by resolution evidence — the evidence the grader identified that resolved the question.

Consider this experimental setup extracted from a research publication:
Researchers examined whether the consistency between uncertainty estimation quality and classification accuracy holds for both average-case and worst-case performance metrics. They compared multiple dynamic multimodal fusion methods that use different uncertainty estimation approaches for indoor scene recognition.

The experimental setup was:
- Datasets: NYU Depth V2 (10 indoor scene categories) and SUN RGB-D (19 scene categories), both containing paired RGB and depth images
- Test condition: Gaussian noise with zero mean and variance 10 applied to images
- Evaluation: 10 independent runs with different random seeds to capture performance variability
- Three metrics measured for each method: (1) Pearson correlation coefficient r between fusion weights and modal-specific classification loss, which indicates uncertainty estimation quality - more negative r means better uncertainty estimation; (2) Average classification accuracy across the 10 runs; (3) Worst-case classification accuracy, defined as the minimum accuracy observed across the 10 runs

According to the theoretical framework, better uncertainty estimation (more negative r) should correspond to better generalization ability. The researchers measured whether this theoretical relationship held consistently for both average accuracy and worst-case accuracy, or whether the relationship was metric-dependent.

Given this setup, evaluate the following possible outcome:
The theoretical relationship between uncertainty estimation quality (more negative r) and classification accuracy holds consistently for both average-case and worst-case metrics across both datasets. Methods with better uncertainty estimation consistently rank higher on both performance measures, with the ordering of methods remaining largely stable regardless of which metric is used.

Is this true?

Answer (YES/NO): YES